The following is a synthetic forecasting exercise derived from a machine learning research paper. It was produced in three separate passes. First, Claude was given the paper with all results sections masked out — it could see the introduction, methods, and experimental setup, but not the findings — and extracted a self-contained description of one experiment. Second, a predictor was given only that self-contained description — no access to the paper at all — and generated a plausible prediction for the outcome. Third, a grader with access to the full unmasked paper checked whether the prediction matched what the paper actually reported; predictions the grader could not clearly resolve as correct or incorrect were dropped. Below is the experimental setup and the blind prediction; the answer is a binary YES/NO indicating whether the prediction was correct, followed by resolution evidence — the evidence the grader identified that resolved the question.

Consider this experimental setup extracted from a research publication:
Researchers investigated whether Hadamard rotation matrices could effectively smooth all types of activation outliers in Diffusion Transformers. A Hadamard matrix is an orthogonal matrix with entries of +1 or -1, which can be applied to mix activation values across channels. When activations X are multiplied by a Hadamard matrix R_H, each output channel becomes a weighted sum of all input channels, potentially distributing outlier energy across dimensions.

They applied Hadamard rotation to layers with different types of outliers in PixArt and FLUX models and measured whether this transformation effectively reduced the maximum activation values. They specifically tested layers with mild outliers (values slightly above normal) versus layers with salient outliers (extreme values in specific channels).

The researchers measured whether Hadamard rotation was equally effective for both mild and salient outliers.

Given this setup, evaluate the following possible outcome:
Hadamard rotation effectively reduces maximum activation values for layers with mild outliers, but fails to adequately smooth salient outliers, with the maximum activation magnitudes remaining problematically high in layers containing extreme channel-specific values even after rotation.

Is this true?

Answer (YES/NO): YES